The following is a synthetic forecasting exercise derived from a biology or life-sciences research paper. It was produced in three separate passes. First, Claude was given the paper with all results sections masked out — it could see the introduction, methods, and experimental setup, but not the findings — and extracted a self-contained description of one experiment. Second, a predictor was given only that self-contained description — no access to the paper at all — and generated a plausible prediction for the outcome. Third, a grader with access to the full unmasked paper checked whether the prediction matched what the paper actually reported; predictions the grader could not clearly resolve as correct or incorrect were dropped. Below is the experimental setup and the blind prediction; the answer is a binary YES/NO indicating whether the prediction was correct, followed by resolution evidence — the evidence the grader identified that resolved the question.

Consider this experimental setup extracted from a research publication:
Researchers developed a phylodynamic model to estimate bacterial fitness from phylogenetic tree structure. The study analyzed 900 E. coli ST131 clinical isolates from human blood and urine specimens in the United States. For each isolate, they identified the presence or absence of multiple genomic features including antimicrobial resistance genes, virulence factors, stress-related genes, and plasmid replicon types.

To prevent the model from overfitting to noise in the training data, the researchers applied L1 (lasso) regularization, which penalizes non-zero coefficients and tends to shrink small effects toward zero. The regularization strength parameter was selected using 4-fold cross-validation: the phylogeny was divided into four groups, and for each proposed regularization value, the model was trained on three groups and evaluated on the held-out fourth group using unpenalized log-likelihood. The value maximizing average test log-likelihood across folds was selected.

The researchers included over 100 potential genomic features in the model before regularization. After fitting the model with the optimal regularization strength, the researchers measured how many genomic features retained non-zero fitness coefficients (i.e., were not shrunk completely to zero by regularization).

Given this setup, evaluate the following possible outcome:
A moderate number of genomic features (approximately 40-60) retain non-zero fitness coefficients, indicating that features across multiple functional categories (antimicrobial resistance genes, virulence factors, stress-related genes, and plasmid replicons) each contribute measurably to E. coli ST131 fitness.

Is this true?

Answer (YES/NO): YES